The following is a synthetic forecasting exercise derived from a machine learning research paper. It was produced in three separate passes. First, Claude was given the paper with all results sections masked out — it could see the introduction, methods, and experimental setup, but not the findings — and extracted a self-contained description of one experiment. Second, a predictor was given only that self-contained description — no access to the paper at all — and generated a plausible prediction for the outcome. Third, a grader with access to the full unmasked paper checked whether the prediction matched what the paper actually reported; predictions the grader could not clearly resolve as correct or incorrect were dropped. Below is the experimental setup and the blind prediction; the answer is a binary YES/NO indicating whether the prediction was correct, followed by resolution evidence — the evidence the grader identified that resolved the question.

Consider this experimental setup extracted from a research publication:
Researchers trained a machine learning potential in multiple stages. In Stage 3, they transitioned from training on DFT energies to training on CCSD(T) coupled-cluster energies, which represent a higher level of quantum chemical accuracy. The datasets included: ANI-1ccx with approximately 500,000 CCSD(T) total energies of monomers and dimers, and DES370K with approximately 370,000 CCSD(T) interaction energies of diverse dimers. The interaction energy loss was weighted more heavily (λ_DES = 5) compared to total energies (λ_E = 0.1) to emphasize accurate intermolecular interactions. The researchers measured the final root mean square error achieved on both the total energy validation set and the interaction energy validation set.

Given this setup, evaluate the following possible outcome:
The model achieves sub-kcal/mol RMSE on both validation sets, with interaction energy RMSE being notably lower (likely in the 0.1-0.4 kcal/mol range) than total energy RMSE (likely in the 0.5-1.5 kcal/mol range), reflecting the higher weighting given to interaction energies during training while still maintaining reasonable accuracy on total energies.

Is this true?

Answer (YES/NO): NO